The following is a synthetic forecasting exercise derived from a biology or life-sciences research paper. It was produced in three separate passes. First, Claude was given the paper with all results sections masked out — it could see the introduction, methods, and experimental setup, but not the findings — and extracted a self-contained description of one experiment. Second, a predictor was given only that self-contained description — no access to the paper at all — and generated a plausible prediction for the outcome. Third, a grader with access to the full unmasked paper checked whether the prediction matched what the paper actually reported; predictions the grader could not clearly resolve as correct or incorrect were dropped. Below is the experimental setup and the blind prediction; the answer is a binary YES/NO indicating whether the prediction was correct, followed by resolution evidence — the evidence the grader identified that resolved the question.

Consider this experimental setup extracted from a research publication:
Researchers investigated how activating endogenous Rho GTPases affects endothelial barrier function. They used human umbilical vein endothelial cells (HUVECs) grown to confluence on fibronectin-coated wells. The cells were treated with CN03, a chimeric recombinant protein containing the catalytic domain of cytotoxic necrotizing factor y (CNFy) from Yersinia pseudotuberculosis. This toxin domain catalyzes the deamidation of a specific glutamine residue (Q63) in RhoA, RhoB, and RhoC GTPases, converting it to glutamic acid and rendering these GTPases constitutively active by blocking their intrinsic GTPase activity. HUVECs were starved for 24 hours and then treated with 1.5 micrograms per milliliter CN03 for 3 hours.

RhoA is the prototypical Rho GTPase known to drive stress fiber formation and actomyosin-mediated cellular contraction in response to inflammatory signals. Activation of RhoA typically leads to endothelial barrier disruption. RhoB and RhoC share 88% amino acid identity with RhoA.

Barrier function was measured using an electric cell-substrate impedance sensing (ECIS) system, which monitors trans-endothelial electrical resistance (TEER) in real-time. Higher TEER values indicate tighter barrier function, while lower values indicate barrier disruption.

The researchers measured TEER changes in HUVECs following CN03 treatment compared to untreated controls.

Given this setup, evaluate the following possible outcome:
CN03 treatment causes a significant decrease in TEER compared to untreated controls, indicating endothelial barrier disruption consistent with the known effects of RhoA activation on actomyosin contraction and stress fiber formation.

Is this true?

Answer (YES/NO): NO